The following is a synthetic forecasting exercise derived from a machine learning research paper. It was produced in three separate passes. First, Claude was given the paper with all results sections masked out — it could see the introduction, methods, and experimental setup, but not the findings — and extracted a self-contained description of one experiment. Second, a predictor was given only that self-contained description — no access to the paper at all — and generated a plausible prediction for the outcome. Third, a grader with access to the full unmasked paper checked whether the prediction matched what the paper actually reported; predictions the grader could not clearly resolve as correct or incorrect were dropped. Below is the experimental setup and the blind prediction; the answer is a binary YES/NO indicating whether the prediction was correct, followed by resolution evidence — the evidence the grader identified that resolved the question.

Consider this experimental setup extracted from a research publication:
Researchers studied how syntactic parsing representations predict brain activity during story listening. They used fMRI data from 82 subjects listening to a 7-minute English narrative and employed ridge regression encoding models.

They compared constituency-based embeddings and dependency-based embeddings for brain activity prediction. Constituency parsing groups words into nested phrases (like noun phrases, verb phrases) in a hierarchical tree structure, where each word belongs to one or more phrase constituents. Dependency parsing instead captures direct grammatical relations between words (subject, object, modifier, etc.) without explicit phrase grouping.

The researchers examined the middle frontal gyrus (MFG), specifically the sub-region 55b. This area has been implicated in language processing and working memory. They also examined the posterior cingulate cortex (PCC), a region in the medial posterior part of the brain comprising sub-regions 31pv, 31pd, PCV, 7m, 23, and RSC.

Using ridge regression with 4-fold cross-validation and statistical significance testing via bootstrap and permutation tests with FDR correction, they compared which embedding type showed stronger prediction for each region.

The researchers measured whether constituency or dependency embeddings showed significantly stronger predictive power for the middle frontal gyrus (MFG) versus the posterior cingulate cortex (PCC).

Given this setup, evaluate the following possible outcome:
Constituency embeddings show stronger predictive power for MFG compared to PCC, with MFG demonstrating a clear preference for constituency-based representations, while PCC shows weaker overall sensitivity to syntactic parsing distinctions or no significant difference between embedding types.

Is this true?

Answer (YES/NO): NO